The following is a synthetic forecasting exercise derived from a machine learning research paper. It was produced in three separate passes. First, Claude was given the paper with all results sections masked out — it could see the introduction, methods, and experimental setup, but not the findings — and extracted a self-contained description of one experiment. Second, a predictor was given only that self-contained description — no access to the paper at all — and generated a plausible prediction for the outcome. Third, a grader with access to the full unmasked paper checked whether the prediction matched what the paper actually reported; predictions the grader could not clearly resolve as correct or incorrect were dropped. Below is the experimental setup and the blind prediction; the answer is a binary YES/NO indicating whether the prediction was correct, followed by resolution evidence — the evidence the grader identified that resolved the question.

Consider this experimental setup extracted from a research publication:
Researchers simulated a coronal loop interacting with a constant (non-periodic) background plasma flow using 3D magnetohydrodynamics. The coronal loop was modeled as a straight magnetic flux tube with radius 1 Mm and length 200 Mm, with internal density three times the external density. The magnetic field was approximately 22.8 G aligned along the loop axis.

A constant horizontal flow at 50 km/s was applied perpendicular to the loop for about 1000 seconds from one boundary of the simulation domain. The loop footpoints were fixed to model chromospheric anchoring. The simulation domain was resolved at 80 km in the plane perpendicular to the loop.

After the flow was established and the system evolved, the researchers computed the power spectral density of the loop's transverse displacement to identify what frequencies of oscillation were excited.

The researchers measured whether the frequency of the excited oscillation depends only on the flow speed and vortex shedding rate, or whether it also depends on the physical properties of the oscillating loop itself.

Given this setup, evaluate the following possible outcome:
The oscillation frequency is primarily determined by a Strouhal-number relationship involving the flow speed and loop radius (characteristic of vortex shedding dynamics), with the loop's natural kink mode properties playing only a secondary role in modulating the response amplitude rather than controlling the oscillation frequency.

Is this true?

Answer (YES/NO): NO